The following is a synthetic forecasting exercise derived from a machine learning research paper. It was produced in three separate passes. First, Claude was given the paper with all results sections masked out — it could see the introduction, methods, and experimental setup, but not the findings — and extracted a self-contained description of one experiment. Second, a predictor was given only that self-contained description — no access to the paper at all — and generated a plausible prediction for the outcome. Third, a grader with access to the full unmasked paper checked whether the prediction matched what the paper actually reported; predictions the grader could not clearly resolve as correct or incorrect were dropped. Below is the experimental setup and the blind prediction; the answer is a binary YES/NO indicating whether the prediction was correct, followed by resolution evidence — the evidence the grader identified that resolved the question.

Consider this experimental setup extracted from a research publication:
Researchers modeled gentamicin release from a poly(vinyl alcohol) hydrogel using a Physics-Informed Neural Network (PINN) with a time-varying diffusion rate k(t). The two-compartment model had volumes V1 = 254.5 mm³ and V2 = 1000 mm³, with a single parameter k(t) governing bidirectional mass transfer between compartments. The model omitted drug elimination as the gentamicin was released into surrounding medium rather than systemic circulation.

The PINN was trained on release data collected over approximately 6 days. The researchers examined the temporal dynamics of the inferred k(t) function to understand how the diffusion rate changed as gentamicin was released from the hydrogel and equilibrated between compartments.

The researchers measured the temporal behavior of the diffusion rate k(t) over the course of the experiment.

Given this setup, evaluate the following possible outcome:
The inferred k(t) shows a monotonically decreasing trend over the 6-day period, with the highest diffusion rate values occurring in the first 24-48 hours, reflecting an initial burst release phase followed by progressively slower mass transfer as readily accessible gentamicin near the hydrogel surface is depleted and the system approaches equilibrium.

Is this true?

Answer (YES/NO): NO